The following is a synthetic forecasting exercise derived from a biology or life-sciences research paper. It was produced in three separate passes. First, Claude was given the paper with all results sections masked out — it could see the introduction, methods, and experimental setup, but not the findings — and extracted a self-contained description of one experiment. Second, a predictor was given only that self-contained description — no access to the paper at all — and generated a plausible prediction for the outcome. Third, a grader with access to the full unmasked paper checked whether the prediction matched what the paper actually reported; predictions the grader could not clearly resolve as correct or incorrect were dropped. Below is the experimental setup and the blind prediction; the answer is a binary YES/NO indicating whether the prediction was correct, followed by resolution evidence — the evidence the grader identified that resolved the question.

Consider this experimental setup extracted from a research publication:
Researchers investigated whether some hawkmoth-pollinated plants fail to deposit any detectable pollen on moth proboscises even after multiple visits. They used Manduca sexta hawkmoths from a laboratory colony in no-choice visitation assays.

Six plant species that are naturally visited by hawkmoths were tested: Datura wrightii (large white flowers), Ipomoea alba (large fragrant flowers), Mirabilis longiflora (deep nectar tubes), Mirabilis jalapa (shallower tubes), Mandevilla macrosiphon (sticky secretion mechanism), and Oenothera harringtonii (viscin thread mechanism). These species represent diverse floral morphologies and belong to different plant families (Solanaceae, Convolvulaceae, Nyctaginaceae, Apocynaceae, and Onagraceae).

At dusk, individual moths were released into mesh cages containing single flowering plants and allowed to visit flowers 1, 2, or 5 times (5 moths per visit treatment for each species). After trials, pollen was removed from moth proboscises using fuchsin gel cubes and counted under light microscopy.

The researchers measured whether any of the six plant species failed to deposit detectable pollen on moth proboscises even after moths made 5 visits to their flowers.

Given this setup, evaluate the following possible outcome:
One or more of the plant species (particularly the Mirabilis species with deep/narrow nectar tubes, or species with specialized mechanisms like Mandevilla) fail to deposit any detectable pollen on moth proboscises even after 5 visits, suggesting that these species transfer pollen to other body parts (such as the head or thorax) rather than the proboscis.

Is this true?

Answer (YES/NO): YES